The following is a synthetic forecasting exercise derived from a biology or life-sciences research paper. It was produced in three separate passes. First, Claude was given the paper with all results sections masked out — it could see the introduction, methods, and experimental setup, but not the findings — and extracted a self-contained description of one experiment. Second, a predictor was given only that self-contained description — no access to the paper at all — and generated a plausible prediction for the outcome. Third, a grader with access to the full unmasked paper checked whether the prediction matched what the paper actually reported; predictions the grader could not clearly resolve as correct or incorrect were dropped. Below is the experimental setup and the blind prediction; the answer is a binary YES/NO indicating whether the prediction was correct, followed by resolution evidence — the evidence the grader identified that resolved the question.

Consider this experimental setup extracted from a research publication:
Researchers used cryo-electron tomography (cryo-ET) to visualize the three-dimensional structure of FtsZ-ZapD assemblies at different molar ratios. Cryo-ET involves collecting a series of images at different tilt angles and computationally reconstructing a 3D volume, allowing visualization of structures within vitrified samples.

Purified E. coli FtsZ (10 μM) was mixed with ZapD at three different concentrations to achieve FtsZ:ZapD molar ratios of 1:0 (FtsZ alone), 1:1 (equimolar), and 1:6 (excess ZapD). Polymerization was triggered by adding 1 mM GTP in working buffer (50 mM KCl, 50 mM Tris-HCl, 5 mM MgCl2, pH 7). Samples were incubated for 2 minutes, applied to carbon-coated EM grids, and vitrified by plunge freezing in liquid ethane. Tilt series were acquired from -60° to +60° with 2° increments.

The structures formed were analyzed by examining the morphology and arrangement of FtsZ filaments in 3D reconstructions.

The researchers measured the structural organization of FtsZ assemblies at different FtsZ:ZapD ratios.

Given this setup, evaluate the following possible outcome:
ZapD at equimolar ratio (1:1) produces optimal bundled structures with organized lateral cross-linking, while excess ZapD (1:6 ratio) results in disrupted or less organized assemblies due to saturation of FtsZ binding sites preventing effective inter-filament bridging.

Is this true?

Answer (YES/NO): NO